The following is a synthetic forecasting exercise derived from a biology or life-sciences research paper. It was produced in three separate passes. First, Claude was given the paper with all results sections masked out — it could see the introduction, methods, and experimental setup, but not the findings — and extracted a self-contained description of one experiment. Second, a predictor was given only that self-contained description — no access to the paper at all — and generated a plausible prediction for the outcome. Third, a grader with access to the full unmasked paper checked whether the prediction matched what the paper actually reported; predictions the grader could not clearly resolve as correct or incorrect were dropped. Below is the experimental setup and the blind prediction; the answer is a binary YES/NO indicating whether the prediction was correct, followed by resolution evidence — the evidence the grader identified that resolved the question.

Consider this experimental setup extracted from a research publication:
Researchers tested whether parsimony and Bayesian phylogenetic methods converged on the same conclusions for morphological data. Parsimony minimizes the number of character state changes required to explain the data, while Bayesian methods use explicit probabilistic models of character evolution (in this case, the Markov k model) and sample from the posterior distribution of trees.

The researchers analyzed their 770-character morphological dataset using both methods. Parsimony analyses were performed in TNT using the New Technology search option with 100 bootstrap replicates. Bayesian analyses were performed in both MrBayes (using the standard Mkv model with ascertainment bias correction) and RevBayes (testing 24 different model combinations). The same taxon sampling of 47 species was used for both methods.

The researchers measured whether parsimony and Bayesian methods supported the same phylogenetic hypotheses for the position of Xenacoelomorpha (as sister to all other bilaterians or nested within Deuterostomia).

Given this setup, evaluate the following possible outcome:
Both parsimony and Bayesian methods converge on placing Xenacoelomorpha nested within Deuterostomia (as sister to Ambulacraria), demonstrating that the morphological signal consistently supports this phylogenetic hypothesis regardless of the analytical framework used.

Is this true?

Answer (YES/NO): NO